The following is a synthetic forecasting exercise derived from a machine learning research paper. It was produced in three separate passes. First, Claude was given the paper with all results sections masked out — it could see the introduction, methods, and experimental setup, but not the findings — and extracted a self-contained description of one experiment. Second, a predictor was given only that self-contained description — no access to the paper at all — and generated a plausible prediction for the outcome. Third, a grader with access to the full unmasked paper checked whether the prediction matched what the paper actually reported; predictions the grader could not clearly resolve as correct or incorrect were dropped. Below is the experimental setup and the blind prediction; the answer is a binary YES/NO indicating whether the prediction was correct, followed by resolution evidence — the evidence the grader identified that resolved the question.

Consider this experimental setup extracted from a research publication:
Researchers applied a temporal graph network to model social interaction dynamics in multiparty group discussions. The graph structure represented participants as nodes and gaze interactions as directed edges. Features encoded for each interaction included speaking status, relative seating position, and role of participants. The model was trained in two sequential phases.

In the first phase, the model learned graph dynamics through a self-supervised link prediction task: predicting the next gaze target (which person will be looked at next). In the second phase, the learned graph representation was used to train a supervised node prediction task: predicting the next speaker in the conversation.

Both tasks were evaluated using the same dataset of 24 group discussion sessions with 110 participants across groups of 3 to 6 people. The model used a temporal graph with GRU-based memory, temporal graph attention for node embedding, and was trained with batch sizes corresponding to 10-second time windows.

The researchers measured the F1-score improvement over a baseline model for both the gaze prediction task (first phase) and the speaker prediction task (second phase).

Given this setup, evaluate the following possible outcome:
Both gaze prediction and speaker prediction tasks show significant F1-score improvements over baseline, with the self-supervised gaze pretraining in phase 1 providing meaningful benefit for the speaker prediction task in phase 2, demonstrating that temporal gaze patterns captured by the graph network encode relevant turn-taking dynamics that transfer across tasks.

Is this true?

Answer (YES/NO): NO